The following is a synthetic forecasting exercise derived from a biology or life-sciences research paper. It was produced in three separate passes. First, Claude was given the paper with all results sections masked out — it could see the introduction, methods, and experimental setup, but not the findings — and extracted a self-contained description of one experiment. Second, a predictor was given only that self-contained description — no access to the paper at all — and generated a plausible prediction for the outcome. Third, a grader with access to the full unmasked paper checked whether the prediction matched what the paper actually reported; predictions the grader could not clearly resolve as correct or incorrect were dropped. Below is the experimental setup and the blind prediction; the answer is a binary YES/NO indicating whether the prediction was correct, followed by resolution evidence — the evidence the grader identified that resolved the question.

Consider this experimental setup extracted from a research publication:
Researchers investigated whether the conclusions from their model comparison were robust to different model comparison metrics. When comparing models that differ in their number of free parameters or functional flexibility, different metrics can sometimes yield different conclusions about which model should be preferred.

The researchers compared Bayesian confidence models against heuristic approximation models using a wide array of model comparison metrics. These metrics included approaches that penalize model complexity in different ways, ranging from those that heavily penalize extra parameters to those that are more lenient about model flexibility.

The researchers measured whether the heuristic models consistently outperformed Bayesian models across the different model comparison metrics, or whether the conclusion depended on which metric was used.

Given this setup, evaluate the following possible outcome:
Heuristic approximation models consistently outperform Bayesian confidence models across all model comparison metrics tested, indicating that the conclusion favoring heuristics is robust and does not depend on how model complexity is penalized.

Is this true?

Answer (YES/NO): YES